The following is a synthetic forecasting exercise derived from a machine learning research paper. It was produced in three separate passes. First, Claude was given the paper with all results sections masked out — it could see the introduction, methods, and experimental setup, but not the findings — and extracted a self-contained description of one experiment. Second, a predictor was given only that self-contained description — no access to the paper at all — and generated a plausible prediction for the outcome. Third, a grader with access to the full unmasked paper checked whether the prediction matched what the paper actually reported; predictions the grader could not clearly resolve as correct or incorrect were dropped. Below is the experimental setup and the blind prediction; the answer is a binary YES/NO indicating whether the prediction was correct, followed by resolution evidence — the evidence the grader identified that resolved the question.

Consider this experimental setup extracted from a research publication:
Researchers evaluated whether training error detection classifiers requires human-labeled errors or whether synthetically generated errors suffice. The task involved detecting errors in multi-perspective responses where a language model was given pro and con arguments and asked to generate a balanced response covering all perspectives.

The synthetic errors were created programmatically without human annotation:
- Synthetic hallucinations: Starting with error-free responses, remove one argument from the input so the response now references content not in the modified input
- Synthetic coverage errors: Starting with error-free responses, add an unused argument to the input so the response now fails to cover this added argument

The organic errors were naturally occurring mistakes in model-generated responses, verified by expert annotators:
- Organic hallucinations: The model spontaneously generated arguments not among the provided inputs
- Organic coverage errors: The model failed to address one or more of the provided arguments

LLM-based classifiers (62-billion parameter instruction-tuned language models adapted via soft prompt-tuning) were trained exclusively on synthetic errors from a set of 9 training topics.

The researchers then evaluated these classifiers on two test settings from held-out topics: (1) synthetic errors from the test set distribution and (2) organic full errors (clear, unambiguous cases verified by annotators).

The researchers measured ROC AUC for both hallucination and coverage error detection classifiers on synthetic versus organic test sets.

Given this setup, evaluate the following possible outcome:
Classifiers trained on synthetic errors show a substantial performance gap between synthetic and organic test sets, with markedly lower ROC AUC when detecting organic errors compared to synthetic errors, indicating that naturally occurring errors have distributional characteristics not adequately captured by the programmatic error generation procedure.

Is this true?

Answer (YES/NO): NO